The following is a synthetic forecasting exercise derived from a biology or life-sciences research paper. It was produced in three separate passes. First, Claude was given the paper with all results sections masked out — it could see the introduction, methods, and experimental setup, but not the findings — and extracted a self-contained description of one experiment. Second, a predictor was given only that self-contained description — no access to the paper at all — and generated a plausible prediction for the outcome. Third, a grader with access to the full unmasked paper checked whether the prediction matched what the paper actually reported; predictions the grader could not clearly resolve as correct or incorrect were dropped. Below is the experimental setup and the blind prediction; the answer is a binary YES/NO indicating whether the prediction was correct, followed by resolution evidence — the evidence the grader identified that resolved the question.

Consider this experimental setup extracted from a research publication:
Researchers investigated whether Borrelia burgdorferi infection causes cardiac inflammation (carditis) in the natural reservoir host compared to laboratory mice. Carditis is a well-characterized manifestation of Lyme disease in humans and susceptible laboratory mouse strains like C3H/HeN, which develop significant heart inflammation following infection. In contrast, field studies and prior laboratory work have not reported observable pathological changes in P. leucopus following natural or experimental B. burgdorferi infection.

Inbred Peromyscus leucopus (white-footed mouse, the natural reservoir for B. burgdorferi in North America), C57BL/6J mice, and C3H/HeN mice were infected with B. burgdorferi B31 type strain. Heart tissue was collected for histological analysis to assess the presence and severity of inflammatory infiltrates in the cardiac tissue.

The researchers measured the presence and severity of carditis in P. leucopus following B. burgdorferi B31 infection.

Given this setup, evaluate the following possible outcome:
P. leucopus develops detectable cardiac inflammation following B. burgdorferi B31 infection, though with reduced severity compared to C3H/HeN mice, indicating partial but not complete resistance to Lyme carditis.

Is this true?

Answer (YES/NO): YES